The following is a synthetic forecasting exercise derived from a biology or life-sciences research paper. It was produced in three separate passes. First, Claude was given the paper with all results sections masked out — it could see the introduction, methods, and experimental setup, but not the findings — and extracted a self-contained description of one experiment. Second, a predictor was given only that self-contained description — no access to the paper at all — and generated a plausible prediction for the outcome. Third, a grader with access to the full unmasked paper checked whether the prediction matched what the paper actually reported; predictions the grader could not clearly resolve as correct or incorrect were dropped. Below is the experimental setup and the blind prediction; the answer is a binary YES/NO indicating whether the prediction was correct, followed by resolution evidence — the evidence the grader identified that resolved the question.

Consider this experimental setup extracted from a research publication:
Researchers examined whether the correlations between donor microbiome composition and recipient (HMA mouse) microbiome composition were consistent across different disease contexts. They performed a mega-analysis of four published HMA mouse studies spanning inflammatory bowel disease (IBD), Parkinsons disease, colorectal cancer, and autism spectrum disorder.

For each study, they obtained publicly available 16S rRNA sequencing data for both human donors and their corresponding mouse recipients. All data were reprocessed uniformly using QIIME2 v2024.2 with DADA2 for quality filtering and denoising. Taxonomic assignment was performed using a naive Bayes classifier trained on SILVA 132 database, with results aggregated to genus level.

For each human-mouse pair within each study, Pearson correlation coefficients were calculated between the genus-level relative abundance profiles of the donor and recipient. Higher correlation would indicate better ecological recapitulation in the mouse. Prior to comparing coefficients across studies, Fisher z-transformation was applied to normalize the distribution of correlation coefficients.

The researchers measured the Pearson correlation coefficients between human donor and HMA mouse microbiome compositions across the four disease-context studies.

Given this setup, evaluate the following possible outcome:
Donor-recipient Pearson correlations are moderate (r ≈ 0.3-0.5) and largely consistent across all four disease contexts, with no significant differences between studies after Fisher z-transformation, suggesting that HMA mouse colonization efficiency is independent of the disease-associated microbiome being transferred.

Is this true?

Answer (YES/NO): NO